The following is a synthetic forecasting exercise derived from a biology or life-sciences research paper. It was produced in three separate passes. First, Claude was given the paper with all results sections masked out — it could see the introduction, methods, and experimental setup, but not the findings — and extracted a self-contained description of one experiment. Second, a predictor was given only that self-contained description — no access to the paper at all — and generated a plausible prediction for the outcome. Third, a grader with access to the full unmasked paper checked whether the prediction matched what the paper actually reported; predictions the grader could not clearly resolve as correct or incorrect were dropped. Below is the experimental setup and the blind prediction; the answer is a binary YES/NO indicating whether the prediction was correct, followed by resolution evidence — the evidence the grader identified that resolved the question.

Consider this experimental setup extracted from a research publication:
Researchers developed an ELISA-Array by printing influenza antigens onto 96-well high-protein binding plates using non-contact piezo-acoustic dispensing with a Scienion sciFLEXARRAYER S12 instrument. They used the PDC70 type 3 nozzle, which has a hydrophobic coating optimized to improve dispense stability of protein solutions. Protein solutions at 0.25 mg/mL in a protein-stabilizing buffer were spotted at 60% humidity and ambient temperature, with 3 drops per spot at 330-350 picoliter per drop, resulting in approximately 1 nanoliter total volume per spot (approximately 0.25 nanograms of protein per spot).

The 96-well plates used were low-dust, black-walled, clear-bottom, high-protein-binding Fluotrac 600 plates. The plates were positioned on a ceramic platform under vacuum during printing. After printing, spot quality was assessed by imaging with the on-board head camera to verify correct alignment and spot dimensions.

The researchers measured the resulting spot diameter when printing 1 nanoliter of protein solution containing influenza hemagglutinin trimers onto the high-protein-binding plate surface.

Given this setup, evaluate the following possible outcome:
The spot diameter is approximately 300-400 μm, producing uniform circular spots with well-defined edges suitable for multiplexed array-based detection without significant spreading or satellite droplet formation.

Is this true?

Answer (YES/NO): NO